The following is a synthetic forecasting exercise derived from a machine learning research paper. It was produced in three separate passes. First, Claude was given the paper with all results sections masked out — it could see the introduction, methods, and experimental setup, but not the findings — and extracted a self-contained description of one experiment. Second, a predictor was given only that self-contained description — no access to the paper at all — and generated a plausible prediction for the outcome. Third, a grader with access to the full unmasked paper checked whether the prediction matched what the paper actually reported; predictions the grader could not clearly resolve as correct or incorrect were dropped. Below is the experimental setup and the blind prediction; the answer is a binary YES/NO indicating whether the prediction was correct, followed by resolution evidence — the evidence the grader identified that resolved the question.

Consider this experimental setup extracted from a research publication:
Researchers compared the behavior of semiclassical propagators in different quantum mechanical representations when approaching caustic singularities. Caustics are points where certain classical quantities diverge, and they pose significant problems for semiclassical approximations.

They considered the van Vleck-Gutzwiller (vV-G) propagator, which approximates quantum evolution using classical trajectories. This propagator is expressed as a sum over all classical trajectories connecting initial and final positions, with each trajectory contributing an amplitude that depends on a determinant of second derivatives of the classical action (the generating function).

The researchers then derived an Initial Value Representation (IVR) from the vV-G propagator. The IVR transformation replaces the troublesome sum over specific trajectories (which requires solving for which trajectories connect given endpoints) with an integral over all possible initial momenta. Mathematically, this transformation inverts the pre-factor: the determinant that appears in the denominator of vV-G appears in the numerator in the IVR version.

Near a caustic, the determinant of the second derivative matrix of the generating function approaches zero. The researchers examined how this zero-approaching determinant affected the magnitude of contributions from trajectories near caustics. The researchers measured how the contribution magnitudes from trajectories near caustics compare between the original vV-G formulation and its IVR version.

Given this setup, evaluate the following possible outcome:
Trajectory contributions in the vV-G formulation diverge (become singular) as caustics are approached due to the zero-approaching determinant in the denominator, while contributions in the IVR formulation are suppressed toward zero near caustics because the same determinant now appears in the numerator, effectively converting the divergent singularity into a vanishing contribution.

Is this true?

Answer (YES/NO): YES